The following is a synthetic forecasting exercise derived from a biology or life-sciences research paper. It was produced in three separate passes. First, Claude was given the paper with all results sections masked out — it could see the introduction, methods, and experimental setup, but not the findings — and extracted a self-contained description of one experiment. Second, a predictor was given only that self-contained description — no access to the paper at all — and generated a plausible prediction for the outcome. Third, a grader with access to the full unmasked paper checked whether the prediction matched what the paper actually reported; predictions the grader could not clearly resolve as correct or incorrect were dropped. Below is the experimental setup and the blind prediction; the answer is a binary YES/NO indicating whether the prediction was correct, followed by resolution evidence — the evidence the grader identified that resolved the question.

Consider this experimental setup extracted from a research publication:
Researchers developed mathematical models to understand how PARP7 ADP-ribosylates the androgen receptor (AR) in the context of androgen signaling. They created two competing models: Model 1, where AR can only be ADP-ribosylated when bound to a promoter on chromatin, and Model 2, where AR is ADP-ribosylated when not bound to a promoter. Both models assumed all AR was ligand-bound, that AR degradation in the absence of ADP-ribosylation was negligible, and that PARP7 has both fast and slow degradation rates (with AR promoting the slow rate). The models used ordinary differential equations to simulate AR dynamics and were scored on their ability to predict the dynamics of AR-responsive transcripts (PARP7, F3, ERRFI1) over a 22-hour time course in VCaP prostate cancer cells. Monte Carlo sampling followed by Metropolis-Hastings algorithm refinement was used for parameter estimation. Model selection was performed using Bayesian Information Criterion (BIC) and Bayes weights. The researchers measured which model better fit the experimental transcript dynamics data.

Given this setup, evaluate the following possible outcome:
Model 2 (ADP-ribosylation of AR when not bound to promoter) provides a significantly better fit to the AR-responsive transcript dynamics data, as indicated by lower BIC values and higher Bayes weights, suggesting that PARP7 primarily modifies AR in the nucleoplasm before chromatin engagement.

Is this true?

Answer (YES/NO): NO